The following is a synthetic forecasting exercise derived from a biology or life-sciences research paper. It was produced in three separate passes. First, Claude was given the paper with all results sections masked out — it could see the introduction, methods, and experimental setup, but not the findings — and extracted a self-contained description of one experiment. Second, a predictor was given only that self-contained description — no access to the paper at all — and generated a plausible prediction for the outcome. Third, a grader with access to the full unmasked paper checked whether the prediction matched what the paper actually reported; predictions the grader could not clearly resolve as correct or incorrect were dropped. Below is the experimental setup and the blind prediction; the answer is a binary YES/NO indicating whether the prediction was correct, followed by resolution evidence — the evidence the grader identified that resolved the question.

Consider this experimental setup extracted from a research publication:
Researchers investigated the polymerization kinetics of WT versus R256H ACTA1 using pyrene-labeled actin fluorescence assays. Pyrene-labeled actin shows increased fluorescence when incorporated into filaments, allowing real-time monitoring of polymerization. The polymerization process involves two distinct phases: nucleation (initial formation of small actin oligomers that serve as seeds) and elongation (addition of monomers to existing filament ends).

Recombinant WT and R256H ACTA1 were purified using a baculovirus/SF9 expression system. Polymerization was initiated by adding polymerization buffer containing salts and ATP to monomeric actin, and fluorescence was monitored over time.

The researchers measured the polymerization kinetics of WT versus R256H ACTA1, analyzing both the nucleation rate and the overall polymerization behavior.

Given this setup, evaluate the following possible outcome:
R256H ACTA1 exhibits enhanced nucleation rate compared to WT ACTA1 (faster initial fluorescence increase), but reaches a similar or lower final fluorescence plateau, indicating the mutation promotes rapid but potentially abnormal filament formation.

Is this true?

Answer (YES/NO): NO